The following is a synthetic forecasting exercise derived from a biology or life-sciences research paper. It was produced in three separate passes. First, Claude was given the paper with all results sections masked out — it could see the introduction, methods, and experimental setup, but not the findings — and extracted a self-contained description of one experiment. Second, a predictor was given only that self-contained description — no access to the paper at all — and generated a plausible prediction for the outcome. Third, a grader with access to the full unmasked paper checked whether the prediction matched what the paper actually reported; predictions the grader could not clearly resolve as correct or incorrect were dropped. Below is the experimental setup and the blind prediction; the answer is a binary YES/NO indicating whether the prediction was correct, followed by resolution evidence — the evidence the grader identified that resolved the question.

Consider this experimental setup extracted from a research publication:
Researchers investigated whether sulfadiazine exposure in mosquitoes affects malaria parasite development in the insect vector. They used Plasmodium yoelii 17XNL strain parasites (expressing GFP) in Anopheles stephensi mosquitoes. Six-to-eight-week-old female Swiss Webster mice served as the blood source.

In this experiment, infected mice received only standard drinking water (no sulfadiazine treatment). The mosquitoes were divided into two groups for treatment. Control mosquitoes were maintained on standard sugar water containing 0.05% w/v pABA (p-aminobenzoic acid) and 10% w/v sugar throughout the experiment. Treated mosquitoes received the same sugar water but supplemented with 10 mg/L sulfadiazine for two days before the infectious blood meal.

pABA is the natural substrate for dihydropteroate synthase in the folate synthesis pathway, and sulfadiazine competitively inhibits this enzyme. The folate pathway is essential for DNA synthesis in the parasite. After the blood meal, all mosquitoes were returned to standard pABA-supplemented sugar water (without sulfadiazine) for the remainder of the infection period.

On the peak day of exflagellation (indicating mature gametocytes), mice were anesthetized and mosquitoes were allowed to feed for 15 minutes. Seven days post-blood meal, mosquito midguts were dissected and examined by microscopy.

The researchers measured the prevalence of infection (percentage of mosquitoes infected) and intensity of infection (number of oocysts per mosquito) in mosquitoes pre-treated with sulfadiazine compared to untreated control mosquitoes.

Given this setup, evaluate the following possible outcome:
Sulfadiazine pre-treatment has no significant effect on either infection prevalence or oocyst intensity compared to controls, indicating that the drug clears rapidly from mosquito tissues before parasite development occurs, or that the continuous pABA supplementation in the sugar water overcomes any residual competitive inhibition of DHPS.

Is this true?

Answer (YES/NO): NO